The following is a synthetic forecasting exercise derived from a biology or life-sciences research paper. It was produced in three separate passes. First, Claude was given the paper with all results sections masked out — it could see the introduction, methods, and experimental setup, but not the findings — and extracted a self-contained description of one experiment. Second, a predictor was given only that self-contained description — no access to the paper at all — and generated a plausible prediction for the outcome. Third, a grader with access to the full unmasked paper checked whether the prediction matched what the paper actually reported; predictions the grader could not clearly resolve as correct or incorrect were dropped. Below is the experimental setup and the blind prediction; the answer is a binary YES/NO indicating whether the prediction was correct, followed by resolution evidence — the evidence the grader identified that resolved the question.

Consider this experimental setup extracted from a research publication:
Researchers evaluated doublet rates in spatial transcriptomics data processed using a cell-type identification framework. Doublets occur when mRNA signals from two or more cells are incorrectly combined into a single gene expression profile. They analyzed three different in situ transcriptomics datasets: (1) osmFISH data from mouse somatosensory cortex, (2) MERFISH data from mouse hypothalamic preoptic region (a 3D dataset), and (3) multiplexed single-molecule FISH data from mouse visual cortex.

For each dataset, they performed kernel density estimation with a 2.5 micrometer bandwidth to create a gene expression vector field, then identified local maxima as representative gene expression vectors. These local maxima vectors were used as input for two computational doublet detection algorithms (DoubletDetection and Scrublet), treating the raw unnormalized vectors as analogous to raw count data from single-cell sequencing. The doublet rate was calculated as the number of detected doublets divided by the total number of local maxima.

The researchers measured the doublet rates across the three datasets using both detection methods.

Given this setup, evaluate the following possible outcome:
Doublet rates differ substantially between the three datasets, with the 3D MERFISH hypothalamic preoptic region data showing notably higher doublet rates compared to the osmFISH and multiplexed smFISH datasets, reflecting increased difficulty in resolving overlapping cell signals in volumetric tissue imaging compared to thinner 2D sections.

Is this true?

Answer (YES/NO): YES